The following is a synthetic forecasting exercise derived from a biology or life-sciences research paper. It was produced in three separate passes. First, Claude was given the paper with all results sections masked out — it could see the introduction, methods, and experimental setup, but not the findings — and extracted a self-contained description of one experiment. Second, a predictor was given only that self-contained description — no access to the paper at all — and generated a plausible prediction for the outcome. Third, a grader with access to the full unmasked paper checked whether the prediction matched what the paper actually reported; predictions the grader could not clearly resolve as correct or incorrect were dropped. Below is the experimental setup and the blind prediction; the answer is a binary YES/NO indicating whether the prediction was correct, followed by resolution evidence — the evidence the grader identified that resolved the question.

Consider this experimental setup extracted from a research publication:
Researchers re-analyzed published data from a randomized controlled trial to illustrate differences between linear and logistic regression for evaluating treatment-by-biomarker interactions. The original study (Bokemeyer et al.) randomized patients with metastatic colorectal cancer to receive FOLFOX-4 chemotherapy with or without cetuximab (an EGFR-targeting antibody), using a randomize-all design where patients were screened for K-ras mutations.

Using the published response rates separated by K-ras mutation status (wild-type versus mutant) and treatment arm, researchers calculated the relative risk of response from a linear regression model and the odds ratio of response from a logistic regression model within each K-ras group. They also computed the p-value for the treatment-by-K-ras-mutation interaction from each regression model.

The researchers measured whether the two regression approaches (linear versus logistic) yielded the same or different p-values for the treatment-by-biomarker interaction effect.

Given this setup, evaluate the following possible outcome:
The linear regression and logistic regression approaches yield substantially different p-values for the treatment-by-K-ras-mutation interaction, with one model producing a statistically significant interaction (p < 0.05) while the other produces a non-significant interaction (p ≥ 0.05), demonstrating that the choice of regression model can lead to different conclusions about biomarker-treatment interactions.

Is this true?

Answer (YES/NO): NO